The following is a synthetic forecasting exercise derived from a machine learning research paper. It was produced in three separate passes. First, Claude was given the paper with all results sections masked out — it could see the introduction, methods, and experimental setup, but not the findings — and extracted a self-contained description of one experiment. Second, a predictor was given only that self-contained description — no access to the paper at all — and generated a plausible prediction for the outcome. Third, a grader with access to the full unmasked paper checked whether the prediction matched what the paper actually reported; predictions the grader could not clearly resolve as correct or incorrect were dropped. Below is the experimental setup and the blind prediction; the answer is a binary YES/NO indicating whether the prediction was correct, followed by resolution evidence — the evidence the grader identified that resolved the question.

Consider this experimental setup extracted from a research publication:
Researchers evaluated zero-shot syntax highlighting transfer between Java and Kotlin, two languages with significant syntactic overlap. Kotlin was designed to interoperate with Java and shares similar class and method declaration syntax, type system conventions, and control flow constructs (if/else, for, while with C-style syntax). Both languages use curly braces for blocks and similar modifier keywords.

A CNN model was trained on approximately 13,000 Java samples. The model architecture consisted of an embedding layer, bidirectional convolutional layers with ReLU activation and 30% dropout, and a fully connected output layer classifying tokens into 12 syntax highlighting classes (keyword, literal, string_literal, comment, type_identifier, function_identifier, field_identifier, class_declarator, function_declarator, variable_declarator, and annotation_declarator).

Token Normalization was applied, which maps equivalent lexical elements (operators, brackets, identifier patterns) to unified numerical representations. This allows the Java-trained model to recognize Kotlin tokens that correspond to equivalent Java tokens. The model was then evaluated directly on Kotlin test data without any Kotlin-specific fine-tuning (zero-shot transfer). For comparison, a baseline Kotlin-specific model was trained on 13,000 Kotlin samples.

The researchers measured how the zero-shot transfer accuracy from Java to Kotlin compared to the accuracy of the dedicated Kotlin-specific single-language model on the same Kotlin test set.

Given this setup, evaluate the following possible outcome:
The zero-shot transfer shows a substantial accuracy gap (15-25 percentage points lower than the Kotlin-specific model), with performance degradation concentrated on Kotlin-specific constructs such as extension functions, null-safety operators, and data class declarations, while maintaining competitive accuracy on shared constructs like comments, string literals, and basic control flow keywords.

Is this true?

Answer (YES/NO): NO